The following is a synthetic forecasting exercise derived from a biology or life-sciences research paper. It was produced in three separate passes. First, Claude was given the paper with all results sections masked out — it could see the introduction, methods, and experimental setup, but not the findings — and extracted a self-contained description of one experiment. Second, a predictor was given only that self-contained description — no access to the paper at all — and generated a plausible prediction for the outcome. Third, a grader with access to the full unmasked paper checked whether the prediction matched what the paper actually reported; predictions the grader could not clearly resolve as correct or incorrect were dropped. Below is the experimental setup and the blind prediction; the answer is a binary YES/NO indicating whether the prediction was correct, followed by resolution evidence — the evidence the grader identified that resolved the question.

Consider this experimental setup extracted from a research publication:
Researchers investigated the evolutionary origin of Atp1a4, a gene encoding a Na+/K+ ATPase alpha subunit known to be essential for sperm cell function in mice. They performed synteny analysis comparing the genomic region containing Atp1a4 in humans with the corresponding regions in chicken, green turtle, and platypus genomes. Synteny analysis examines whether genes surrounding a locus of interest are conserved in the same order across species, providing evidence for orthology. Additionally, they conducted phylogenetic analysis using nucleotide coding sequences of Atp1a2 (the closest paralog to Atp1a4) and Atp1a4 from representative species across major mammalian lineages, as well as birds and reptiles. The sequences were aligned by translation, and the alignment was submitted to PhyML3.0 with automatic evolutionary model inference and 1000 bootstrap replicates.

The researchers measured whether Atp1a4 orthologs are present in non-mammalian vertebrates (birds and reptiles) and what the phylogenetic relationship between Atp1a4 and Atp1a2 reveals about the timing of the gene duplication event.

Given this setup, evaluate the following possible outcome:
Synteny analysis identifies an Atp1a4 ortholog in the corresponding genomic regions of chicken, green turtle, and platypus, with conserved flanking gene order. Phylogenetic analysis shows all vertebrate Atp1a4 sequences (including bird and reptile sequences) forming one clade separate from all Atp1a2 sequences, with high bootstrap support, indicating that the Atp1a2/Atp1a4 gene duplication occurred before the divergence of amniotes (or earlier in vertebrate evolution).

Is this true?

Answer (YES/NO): NO